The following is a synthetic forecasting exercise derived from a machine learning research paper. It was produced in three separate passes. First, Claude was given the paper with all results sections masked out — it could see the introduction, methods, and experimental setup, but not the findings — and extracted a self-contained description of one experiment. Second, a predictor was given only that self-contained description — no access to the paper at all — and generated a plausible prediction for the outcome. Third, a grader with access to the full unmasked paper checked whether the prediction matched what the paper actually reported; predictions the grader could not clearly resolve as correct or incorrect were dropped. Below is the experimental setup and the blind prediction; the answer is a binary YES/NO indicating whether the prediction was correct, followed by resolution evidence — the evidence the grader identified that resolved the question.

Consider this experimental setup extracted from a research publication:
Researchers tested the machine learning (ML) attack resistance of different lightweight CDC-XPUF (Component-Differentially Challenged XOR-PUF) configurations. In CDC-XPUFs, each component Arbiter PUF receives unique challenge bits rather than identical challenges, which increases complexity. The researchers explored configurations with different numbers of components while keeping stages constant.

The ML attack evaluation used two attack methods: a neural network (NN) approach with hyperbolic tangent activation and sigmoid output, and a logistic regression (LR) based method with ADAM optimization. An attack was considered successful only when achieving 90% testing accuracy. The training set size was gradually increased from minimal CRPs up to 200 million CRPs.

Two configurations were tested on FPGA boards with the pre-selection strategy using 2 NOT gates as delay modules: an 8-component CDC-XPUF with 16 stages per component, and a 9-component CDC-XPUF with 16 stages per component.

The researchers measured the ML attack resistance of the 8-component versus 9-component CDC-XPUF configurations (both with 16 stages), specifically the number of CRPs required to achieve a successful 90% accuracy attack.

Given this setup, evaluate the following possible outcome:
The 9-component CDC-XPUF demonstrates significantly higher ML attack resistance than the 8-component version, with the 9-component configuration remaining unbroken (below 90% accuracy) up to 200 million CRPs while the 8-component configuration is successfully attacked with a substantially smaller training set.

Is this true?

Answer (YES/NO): YES